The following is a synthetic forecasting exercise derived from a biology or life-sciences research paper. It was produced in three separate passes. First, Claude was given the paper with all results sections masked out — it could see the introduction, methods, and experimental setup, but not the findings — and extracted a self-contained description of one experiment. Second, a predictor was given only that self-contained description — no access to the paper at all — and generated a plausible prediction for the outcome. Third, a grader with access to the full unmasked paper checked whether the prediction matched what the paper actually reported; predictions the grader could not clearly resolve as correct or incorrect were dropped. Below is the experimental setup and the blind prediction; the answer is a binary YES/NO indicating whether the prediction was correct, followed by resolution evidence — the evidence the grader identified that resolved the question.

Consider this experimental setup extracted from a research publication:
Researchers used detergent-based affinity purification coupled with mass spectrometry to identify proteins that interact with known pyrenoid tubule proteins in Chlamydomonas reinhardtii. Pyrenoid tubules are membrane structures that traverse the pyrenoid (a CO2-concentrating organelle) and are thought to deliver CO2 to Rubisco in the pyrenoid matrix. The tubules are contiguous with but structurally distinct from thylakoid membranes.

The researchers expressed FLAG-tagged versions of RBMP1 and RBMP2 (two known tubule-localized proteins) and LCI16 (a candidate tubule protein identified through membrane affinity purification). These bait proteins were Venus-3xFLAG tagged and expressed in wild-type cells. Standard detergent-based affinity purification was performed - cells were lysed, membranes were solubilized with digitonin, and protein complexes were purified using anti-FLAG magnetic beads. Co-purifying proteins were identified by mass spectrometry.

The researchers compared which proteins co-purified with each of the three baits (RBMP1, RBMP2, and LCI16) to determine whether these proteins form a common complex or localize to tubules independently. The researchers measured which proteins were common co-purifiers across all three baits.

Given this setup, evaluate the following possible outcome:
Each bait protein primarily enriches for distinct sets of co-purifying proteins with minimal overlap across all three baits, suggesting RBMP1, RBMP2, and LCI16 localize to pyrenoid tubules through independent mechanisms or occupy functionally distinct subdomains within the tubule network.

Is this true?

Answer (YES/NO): NO